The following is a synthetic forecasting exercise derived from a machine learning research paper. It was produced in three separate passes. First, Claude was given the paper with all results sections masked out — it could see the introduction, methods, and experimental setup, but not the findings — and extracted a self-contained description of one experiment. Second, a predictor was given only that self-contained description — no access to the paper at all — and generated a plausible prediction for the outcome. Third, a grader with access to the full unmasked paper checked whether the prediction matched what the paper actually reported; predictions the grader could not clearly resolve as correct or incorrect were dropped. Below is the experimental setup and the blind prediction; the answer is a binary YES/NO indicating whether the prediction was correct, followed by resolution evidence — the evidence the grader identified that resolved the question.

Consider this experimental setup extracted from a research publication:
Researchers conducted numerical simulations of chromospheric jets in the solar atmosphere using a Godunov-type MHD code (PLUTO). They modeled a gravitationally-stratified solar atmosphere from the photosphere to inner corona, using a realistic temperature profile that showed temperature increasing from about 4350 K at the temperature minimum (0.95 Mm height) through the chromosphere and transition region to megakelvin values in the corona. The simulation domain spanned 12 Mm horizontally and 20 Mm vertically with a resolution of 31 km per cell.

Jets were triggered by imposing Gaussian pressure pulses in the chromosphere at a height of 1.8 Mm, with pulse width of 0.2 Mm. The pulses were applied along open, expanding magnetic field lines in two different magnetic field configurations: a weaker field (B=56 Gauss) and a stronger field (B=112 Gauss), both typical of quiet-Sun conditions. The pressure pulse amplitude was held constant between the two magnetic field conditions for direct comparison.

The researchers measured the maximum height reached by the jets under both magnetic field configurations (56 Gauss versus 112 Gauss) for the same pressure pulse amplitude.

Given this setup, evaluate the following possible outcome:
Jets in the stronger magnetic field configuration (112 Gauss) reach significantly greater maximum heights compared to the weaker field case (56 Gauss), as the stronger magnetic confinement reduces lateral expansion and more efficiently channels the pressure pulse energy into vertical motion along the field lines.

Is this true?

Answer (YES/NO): YES